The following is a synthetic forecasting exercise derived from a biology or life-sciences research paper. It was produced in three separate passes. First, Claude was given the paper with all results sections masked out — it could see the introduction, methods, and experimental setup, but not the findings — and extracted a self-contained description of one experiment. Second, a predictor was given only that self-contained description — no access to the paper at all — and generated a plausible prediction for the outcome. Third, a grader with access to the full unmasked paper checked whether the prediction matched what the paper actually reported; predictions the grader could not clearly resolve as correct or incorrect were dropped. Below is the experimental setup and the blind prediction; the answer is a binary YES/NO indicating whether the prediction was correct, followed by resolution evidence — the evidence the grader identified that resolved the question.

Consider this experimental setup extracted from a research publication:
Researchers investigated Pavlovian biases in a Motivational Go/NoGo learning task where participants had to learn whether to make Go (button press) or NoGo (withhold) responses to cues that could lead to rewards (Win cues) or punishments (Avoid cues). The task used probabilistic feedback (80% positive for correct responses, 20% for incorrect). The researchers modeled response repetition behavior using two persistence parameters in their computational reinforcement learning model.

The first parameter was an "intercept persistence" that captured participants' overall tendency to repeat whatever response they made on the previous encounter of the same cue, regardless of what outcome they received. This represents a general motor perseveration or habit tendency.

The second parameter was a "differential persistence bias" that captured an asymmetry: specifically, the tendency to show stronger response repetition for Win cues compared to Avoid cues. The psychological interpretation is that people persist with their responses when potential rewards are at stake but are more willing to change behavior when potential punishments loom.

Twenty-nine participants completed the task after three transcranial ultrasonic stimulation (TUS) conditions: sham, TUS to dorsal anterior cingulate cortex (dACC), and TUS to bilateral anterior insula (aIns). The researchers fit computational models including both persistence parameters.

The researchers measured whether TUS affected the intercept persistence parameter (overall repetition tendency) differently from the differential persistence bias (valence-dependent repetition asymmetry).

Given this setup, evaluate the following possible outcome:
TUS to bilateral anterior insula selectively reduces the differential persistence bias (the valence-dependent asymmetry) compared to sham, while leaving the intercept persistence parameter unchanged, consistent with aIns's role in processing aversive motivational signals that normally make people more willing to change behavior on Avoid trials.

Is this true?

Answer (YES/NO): NO